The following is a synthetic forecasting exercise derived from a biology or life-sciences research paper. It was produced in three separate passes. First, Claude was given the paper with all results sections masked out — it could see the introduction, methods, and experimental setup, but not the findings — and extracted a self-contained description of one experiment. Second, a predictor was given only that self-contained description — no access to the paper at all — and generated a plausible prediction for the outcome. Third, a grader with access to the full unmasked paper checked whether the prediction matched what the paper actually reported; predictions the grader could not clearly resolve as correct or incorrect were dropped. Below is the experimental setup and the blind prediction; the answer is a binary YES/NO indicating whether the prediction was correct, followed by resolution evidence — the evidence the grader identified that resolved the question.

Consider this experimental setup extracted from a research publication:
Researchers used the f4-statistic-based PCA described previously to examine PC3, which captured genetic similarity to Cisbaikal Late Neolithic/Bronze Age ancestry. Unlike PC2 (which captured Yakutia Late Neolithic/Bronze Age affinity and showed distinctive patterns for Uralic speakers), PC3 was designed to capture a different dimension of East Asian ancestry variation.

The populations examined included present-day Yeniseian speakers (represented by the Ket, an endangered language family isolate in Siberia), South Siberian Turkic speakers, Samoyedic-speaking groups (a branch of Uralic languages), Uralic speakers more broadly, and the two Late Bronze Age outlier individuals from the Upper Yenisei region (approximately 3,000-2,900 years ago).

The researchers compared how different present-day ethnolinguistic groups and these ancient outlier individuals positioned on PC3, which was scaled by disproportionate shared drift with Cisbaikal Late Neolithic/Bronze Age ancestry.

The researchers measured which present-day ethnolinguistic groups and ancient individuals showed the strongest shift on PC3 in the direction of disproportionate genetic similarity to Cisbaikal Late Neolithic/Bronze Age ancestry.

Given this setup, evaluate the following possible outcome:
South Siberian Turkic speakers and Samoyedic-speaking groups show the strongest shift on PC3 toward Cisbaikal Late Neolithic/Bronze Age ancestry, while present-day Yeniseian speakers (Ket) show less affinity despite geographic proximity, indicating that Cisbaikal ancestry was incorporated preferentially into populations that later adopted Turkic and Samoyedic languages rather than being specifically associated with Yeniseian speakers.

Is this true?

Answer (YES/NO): NO